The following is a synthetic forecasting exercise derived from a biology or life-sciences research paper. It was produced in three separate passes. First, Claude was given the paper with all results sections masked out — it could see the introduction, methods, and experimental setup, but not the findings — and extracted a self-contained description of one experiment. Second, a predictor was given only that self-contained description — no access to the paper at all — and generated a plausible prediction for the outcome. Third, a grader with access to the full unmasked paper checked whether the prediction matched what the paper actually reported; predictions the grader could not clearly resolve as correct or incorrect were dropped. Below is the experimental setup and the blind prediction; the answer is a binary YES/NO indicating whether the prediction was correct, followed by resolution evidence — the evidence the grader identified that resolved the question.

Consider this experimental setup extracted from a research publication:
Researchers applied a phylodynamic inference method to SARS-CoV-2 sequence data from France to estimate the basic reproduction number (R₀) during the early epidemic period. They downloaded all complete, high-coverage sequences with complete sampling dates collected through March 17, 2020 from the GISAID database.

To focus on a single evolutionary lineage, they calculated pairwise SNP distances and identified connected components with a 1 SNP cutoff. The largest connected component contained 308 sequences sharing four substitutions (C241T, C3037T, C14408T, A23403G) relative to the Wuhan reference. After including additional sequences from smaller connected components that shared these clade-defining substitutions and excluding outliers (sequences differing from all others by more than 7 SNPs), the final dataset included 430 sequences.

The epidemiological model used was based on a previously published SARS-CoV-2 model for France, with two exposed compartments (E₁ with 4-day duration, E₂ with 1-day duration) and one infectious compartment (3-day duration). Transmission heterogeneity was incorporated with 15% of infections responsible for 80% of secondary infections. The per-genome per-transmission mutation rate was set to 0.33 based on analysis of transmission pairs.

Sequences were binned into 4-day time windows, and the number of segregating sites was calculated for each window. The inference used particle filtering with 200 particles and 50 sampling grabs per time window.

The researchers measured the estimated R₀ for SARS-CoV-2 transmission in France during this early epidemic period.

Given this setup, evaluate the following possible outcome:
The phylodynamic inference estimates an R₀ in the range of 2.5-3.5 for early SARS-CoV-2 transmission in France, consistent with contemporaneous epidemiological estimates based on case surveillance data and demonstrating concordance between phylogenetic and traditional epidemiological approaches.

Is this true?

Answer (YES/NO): NO